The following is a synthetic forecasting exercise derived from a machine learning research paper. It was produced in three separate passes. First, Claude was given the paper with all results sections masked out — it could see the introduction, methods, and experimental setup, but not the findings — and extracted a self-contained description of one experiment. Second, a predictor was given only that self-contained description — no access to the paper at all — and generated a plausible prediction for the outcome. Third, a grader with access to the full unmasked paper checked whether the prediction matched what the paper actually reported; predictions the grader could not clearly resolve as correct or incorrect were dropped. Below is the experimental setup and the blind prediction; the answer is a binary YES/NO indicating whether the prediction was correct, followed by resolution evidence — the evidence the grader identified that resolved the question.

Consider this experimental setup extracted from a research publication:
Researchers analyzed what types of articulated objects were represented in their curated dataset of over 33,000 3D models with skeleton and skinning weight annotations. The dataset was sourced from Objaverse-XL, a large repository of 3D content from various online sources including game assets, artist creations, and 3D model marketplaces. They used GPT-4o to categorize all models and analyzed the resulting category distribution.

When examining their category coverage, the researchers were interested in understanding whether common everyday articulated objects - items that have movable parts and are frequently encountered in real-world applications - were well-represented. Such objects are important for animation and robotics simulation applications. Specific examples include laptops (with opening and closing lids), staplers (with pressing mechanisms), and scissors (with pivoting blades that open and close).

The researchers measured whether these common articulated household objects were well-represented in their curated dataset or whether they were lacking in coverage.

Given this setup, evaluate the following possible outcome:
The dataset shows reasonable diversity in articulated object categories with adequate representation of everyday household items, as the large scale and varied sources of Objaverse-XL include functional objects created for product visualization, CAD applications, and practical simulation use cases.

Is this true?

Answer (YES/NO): NO